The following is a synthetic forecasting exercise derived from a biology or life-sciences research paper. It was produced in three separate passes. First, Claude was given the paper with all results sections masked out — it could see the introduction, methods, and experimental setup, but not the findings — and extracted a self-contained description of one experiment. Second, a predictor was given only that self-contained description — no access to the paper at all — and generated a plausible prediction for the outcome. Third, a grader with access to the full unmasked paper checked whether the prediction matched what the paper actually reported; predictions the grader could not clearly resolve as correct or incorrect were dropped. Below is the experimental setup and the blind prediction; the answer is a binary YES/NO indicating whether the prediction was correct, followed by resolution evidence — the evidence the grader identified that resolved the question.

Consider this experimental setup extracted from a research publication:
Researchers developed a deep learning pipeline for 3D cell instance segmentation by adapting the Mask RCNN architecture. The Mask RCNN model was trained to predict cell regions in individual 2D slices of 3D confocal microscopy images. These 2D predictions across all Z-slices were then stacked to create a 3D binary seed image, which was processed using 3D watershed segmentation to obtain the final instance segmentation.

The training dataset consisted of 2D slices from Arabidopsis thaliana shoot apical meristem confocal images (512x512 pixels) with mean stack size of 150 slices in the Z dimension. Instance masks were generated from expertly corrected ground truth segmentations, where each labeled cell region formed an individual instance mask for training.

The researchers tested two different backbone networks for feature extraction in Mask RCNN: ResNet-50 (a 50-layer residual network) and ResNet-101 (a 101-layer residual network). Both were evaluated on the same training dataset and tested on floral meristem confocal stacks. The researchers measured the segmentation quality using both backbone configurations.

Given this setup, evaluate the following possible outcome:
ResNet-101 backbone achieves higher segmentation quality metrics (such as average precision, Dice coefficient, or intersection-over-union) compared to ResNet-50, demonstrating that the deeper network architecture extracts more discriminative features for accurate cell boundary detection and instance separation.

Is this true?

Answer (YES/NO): YES